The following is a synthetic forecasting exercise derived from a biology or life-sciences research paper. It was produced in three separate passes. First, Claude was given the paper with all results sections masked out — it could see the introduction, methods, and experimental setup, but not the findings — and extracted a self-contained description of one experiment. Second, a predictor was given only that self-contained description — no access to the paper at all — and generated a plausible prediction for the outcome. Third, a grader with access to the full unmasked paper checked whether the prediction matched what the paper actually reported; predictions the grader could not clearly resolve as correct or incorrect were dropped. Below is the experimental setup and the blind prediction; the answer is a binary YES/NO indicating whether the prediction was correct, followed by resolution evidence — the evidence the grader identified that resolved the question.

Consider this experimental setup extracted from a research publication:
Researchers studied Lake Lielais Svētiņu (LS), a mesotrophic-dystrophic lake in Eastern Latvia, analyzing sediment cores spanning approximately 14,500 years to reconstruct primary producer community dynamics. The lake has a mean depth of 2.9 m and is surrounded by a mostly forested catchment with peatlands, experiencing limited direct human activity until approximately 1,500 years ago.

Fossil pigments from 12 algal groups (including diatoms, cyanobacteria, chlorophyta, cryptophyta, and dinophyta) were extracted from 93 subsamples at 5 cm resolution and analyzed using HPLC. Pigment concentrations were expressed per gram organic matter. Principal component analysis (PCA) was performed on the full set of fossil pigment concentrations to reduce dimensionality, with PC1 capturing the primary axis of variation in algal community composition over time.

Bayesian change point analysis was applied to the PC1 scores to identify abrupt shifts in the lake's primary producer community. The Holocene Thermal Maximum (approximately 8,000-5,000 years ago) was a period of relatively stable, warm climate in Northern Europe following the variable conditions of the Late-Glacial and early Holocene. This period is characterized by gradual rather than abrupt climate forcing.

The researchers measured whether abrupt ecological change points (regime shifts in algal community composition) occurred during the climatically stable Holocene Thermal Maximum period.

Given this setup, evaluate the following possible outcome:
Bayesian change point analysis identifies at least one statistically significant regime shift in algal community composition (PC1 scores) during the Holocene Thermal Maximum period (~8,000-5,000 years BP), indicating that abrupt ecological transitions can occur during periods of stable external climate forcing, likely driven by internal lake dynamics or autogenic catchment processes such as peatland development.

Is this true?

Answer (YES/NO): YES